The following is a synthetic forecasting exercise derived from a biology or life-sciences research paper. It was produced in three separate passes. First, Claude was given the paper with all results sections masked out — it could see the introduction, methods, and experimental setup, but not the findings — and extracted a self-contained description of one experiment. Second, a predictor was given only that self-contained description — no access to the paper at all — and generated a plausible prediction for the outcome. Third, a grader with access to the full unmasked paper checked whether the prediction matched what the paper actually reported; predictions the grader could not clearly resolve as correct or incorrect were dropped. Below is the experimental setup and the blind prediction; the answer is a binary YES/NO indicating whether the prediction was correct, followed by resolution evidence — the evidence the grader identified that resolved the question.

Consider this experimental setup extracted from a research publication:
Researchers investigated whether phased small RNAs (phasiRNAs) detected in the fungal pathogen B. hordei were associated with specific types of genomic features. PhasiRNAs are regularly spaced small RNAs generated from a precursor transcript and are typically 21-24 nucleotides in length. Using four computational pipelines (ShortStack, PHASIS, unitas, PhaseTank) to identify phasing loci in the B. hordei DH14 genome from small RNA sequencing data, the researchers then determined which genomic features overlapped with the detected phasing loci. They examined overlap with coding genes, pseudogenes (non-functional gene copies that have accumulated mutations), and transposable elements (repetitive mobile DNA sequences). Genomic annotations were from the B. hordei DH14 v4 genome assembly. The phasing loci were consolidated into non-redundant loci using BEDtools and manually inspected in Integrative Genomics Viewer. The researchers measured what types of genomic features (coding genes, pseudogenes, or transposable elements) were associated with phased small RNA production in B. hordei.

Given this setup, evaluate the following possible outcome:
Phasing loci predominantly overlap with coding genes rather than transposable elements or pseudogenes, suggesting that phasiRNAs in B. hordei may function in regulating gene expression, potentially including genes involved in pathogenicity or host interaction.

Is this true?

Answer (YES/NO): NO